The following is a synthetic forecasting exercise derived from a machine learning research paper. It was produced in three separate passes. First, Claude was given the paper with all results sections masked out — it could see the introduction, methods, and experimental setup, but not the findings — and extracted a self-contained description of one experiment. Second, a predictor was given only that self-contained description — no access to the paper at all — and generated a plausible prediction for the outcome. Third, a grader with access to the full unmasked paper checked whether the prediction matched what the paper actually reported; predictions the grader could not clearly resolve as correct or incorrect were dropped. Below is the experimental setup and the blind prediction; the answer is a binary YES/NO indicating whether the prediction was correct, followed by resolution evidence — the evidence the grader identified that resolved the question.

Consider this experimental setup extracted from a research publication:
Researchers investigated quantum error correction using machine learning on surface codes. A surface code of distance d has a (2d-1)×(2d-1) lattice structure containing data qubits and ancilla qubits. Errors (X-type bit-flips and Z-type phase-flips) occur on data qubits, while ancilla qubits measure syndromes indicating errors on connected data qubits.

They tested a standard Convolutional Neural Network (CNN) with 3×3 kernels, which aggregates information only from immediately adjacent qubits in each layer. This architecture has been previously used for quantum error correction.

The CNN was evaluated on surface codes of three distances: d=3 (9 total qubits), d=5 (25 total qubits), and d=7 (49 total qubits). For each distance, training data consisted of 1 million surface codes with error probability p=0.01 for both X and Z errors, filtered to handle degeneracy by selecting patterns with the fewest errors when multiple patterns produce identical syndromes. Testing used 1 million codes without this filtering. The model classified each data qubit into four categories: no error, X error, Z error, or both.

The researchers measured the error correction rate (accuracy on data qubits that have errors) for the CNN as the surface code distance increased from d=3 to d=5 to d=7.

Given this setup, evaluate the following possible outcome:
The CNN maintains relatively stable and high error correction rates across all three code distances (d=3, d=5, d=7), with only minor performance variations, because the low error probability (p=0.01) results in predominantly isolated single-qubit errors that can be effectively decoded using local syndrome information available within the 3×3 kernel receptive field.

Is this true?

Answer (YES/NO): NO